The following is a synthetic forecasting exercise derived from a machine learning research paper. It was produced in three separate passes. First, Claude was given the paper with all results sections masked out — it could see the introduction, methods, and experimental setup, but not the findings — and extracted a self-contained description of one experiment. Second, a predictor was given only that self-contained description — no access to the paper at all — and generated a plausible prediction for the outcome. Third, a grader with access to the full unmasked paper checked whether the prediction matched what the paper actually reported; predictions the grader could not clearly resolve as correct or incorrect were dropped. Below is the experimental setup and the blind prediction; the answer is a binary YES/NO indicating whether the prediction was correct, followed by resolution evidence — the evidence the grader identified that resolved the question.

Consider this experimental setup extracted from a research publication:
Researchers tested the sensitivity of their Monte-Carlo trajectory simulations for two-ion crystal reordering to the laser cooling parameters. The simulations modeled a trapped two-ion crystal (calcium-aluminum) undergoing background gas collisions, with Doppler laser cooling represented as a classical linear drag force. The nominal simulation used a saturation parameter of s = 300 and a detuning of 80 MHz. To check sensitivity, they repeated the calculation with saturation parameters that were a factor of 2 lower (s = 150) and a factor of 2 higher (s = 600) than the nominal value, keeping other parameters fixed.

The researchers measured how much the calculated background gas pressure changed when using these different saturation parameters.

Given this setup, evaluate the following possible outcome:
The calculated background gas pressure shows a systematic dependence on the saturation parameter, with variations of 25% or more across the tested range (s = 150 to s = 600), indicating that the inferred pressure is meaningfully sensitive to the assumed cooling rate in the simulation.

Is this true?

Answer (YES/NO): NO